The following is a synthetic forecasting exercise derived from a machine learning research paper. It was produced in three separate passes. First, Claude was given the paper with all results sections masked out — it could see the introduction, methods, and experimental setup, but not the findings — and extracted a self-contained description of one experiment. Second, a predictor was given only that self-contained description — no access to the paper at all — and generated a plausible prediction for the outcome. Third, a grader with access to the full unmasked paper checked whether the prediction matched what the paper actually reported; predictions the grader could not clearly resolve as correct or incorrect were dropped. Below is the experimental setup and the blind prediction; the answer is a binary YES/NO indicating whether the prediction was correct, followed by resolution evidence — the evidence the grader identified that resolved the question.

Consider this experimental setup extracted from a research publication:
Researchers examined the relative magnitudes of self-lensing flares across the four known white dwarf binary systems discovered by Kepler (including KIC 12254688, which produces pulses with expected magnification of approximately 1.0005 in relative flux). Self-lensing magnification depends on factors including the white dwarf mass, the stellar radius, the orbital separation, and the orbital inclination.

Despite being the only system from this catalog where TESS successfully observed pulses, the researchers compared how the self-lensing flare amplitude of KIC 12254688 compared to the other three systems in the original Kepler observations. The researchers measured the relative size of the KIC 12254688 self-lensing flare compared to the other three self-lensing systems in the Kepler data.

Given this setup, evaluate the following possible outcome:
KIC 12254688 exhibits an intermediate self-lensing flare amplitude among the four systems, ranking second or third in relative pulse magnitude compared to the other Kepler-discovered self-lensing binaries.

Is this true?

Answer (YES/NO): NO